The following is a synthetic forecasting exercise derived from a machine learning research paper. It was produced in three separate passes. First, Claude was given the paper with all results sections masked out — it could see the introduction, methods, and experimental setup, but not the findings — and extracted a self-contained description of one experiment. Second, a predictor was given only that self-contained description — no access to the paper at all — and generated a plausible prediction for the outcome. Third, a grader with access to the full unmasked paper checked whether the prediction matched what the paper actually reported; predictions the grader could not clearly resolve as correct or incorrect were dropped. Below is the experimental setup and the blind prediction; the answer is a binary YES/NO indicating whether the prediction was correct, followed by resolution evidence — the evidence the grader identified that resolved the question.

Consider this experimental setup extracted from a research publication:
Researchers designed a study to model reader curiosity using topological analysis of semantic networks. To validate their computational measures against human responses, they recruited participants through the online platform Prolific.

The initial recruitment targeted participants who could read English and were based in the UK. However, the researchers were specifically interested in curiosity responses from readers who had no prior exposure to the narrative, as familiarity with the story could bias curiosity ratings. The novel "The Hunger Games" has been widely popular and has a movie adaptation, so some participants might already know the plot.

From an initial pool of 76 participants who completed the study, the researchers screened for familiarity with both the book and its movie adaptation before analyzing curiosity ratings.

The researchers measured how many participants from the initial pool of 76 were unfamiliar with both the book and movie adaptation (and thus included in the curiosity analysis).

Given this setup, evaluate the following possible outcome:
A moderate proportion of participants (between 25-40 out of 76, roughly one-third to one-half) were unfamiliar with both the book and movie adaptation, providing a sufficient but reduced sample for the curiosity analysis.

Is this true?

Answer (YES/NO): NO